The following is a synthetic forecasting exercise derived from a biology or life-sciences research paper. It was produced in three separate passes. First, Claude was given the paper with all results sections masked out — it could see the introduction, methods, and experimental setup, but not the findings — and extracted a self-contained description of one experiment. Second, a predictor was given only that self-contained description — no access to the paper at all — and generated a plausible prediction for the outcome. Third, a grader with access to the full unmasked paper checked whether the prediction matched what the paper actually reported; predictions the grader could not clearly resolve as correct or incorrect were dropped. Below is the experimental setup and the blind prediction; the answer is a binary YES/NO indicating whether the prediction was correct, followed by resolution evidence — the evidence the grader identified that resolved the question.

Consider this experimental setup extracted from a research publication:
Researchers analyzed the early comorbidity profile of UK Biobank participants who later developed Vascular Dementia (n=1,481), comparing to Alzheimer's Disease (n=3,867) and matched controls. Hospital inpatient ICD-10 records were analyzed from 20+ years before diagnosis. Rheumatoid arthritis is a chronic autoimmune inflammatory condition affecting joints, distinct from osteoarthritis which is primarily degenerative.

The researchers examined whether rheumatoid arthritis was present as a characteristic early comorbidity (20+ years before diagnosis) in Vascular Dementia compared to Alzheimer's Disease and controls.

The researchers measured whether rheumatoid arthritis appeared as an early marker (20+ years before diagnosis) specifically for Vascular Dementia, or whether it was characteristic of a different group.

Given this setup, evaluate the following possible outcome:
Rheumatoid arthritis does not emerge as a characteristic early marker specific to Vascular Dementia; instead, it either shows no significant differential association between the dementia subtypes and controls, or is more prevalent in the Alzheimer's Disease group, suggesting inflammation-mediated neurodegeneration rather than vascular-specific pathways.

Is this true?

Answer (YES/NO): NO